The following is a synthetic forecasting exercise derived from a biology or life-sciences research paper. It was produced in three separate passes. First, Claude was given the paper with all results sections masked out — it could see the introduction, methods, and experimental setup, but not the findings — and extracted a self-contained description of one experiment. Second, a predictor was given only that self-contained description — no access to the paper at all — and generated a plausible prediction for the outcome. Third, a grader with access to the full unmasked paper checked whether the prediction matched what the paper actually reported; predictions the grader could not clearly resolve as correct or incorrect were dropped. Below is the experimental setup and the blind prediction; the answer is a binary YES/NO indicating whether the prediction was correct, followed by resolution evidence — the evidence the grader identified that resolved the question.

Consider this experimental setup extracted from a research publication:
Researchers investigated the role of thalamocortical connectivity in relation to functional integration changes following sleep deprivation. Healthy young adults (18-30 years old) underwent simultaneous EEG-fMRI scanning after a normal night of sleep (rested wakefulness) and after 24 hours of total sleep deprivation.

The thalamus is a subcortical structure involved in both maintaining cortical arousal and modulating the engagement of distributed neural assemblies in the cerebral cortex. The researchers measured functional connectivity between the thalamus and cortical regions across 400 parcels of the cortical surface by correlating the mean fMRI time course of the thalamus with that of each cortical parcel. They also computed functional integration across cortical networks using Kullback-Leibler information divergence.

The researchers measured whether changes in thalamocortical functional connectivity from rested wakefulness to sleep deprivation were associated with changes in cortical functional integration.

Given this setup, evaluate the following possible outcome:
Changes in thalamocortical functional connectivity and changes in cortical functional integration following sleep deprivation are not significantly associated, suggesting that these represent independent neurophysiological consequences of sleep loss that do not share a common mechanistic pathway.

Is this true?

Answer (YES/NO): YES